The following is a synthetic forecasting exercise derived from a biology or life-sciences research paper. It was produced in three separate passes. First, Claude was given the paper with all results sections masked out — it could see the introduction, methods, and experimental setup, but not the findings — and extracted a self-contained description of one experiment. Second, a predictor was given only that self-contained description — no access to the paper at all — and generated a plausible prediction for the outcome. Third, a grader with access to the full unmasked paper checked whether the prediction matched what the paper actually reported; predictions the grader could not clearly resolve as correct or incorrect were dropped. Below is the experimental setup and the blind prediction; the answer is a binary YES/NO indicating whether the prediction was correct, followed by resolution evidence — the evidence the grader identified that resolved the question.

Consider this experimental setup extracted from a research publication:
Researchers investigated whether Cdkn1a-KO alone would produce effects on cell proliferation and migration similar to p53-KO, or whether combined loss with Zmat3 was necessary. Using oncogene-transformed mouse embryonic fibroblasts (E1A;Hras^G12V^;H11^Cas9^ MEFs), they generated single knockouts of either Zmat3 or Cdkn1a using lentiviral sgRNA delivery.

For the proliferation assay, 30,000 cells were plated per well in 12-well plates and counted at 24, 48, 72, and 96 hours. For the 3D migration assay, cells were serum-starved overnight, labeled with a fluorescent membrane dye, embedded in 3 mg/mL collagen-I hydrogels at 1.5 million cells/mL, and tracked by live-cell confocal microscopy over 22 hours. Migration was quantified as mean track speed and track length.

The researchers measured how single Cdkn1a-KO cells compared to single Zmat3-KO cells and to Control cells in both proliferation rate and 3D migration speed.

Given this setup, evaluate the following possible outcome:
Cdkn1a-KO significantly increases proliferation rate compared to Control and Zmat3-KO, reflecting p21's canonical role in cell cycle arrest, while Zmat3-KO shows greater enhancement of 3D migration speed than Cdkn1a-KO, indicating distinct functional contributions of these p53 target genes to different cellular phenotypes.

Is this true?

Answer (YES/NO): NO